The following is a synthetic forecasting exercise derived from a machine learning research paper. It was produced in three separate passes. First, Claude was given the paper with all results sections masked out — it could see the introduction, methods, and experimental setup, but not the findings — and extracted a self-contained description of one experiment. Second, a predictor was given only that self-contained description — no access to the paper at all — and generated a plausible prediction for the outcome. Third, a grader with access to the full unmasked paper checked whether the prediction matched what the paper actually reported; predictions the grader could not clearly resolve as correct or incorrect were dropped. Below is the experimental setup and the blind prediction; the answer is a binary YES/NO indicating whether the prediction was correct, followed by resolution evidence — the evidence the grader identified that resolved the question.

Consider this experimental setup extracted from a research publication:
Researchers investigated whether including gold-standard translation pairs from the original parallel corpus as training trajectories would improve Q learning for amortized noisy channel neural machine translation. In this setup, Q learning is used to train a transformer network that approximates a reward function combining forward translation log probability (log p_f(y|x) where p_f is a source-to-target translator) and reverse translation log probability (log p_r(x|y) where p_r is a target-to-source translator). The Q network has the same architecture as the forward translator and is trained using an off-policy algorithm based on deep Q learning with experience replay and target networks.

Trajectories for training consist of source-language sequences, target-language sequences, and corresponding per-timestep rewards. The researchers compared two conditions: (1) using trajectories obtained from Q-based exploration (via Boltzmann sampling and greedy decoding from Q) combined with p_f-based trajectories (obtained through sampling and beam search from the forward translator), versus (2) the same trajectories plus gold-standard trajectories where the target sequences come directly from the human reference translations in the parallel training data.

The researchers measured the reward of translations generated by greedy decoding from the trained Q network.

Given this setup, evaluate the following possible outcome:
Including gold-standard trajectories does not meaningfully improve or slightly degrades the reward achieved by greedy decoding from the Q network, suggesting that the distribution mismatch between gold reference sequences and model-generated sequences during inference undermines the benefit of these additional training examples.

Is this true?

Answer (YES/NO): YES